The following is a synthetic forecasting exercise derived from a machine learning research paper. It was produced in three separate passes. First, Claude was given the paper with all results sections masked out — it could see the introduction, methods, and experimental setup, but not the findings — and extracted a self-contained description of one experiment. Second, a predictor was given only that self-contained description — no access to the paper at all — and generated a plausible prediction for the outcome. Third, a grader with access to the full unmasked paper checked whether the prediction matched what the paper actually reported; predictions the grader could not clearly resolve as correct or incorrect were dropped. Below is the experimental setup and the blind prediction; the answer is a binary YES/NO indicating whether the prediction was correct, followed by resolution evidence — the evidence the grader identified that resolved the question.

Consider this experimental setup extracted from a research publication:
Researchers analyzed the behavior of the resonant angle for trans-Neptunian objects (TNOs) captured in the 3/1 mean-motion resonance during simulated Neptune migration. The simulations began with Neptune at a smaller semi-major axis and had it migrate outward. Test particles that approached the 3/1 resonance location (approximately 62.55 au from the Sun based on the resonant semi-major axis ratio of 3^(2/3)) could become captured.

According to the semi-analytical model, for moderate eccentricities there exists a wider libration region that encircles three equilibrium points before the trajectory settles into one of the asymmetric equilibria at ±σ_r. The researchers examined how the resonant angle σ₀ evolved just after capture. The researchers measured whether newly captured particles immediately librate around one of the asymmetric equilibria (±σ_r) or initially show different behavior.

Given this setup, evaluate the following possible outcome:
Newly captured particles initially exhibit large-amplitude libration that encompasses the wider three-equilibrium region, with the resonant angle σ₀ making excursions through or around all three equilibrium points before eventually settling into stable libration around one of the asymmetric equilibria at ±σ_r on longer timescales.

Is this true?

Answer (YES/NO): YES